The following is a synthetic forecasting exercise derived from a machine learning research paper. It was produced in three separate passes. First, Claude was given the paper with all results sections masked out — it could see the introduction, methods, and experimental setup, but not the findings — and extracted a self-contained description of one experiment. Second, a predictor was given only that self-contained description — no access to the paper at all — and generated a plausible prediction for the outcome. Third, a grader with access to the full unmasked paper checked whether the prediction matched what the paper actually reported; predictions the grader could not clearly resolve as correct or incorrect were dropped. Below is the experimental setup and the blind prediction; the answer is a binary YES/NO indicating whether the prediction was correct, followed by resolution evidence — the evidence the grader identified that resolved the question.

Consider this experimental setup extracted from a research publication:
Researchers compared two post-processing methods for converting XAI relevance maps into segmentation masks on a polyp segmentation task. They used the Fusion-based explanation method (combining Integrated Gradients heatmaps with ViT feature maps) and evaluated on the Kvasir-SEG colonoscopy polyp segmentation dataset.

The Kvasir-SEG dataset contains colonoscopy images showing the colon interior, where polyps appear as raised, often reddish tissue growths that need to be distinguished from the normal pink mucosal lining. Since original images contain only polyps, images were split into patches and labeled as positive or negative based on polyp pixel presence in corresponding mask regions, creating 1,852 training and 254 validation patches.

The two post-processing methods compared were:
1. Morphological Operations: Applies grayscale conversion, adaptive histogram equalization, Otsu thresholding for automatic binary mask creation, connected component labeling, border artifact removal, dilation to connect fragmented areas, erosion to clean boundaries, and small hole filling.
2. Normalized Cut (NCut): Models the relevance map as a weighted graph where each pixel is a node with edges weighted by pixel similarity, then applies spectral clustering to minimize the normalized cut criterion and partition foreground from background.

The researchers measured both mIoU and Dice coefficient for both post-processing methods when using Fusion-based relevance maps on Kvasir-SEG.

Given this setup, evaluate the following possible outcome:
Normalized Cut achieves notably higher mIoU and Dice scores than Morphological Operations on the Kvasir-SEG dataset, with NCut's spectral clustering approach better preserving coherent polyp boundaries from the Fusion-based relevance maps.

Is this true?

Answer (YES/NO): NO